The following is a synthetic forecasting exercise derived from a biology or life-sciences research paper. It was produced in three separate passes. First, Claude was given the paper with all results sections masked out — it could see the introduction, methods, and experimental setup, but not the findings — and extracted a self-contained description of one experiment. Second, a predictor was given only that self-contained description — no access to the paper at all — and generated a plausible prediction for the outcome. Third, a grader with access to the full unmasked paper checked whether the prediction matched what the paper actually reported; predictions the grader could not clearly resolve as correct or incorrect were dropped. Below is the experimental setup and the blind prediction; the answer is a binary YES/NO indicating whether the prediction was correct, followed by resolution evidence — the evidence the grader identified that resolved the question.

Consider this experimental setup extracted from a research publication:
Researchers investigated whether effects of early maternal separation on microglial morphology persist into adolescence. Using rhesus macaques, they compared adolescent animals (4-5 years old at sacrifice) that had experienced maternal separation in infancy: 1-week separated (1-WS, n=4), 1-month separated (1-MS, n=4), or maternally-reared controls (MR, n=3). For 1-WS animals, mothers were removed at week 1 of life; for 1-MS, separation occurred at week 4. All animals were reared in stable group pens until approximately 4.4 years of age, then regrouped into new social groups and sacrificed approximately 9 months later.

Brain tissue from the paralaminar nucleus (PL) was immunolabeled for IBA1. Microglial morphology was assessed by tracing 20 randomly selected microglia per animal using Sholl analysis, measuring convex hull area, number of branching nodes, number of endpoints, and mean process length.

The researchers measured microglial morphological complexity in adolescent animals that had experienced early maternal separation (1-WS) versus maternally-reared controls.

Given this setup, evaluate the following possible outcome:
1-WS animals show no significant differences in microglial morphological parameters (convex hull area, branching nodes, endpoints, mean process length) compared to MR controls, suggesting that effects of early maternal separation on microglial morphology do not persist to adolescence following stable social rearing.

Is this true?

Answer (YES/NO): NO